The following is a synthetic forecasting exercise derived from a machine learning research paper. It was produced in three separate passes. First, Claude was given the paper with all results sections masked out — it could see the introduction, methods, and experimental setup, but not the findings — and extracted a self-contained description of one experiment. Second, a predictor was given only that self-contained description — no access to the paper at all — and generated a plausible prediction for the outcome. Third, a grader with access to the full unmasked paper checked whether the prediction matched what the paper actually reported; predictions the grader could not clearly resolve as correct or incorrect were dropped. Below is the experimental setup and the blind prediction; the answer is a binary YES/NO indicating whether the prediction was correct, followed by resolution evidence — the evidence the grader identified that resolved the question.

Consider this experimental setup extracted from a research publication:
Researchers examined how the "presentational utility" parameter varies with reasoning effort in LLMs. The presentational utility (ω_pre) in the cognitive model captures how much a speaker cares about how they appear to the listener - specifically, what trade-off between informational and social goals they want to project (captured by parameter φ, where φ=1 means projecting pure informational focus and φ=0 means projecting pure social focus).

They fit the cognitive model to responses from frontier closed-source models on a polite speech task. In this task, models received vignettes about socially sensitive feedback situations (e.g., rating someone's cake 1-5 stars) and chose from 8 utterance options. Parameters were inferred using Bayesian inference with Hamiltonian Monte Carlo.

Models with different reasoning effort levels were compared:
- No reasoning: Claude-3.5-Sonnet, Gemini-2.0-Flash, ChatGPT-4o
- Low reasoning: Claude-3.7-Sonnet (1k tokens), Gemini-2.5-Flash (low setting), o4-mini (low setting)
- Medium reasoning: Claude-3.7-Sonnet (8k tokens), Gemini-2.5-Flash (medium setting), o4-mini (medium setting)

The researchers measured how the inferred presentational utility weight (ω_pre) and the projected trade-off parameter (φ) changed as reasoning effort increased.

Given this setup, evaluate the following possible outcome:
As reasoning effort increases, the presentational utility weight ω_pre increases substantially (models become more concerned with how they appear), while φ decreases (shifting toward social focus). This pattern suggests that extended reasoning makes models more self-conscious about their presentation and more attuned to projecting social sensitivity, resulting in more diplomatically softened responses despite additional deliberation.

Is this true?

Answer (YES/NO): NO